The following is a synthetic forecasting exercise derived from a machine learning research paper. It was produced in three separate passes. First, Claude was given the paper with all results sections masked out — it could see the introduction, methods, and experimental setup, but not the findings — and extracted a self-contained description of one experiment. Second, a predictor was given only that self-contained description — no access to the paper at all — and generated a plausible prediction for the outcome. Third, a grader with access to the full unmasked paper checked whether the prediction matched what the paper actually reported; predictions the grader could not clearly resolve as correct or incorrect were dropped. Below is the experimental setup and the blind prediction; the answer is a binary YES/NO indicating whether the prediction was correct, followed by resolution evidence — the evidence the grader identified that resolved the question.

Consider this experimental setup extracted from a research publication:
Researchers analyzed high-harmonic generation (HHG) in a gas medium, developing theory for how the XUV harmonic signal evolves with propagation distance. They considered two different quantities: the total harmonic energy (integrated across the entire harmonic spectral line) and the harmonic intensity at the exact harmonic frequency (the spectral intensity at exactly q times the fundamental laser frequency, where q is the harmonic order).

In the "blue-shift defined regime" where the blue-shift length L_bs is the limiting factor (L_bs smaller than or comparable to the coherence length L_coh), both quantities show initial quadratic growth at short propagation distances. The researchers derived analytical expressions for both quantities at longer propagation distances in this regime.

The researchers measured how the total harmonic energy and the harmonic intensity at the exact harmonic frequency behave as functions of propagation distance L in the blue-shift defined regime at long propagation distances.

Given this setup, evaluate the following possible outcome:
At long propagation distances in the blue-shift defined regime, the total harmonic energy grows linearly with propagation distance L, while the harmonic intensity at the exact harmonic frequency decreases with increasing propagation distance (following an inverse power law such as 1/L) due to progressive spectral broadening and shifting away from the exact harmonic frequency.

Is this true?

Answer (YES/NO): NO